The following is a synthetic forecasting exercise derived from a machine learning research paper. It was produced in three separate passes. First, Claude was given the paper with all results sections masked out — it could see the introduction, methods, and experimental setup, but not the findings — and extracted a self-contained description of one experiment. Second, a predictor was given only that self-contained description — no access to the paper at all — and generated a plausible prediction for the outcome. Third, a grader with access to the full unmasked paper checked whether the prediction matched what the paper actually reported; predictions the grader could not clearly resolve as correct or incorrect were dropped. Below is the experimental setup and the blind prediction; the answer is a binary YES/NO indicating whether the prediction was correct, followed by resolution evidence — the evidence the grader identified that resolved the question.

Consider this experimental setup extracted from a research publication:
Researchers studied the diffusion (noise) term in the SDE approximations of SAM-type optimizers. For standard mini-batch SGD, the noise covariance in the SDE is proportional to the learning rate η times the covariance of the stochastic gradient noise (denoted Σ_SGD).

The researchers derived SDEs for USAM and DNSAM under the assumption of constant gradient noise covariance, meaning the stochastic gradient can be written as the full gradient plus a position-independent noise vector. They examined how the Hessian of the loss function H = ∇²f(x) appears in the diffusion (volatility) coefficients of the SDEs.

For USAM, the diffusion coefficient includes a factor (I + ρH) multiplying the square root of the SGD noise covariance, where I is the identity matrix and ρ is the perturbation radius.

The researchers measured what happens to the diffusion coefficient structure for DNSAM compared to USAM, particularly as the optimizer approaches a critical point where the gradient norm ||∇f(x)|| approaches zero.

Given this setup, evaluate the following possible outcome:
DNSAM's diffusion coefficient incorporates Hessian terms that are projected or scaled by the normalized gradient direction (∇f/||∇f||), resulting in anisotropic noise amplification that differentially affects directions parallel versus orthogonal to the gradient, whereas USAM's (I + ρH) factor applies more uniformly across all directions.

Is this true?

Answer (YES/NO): NO